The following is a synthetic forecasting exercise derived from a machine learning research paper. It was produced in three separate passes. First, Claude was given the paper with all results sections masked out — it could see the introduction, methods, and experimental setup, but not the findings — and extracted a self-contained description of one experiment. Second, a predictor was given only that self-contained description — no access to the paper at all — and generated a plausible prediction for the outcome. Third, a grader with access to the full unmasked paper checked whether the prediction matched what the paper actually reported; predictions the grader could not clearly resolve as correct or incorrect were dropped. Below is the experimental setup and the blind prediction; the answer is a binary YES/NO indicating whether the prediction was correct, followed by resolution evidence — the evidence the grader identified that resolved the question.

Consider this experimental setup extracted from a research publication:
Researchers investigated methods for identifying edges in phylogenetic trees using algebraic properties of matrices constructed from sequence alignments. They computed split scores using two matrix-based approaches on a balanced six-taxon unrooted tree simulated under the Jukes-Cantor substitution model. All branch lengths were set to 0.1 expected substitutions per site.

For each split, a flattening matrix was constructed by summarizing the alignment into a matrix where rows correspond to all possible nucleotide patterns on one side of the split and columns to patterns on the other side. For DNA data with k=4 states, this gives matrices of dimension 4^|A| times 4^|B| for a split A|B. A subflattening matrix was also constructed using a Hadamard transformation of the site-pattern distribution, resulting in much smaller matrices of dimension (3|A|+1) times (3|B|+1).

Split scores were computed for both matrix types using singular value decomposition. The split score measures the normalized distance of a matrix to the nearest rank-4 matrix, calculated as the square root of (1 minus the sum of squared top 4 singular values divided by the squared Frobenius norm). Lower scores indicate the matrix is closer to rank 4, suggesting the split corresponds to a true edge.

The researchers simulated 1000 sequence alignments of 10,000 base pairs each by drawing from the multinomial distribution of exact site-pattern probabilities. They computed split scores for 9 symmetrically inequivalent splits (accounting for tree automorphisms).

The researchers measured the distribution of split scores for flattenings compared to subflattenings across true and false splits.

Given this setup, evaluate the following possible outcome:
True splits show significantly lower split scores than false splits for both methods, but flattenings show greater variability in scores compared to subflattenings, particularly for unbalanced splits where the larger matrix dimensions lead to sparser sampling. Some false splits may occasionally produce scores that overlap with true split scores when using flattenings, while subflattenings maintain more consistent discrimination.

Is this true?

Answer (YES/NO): NO